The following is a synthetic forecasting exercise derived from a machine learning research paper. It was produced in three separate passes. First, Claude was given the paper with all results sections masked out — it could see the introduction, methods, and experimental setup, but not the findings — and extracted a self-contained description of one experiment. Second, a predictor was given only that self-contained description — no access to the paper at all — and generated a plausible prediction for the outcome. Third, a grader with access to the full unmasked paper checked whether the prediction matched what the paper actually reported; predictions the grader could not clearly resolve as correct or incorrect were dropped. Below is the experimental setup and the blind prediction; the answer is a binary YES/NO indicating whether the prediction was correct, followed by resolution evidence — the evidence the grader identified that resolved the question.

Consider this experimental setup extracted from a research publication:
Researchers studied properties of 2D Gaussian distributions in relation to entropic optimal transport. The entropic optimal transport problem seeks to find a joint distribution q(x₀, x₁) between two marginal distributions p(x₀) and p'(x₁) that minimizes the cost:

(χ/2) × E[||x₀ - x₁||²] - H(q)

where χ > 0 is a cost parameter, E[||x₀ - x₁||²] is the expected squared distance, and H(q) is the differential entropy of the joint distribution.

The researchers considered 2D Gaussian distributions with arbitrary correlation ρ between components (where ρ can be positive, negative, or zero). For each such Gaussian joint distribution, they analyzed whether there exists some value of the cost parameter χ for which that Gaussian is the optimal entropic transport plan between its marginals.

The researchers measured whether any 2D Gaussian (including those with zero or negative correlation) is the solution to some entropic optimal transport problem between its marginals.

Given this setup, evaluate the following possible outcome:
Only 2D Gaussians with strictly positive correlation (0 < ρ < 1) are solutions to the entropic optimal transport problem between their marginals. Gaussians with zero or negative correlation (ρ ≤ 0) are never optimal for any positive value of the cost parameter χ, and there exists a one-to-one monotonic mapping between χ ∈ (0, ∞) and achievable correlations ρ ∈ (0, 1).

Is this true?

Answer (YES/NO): NO